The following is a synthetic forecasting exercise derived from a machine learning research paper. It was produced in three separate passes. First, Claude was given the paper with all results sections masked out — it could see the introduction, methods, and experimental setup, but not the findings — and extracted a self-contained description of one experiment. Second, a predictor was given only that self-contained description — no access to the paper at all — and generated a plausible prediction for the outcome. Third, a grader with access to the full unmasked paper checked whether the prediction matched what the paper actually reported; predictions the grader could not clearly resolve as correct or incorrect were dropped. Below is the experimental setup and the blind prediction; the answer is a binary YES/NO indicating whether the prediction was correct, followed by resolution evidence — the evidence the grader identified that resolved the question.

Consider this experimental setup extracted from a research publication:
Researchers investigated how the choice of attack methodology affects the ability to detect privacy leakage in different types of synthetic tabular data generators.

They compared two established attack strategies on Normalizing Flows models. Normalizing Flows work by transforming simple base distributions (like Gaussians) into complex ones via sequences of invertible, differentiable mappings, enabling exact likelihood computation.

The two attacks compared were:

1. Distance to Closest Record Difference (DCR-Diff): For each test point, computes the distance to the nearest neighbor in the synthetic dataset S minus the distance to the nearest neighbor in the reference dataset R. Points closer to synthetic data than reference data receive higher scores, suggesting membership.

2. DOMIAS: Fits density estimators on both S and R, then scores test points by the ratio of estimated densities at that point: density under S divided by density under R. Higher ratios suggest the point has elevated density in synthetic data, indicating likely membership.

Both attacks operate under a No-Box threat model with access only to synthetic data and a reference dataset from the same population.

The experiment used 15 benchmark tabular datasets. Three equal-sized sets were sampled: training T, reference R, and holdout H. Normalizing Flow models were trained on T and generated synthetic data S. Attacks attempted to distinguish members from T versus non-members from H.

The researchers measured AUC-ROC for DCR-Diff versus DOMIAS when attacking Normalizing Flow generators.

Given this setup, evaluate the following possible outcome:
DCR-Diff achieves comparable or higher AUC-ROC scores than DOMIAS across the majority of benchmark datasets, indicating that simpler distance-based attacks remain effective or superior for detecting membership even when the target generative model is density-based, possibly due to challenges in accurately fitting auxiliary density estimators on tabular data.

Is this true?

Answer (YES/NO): YES